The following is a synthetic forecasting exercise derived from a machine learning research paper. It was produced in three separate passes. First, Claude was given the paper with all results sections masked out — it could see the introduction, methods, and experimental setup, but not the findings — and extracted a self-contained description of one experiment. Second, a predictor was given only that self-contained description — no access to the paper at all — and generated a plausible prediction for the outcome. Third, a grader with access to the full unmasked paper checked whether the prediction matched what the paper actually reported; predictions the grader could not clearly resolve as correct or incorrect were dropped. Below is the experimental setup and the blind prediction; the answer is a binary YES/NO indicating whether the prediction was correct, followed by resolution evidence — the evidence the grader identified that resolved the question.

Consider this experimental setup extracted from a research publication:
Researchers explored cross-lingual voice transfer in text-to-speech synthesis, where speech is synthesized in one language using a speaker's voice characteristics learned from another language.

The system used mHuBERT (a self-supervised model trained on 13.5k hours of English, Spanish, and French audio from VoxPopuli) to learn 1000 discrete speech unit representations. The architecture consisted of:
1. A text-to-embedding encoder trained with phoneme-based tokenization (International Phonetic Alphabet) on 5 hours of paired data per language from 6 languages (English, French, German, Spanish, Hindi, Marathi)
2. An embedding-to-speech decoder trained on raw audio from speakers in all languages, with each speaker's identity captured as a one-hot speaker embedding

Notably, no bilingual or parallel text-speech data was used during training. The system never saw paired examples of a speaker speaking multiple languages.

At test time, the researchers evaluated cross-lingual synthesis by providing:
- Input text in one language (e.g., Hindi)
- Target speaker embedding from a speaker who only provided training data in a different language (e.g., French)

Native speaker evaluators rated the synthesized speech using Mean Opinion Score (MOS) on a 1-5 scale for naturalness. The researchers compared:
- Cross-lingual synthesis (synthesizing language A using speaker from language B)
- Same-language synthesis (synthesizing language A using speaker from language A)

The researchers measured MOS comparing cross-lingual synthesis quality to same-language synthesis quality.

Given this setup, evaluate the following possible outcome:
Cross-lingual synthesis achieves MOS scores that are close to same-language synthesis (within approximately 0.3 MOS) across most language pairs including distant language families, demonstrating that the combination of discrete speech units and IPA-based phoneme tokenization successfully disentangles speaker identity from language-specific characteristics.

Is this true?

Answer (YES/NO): NO